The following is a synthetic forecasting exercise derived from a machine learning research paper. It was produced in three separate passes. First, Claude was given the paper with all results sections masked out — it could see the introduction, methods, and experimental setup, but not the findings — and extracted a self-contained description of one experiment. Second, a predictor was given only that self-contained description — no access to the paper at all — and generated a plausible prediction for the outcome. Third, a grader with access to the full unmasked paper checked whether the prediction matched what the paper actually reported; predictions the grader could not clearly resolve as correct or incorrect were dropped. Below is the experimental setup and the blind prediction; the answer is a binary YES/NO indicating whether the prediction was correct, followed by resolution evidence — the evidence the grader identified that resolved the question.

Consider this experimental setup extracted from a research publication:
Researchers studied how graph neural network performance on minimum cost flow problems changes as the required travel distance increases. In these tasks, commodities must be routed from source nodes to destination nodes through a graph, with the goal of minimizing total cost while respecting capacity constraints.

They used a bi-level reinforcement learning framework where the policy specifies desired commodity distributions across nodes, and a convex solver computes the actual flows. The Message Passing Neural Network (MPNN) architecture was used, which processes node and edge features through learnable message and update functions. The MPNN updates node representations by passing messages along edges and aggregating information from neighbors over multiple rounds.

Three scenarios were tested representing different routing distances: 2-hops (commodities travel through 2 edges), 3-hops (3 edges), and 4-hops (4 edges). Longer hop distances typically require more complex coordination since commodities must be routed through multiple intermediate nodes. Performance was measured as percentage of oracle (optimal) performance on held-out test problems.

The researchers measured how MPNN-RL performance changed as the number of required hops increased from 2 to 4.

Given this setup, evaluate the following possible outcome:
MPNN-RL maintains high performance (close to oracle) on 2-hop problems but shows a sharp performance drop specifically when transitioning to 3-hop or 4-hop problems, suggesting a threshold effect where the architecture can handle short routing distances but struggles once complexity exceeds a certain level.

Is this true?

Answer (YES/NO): NO